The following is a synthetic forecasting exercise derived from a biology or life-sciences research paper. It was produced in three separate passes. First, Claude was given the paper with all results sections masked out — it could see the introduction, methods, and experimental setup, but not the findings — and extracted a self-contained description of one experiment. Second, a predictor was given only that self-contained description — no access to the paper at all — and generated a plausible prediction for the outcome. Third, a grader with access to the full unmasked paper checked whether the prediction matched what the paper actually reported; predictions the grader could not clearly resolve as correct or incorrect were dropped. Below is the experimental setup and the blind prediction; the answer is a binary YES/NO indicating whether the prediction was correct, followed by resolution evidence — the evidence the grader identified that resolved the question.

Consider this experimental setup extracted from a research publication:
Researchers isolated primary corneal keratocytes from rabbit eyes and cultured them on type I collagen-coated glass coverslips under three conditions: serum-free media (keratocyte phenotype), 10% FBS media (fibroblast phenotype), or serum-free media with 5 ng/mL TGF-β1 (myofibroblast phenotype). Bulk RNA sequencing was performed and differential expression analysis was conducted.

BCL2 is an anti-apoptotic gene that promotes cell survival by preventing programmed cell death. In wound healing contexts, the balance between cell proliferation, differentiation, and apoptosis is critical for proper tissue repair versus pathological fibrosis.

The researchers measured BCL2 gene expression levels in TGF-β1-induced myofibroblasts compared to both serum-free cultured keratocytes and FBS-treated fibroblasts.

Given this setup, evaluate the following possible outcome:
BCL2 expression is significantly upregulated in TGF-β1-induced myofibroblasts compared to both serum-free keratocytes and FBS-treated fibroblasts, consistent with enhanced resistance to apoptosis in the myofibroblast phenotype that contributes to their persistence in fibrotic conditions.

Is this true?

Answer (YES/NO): YES